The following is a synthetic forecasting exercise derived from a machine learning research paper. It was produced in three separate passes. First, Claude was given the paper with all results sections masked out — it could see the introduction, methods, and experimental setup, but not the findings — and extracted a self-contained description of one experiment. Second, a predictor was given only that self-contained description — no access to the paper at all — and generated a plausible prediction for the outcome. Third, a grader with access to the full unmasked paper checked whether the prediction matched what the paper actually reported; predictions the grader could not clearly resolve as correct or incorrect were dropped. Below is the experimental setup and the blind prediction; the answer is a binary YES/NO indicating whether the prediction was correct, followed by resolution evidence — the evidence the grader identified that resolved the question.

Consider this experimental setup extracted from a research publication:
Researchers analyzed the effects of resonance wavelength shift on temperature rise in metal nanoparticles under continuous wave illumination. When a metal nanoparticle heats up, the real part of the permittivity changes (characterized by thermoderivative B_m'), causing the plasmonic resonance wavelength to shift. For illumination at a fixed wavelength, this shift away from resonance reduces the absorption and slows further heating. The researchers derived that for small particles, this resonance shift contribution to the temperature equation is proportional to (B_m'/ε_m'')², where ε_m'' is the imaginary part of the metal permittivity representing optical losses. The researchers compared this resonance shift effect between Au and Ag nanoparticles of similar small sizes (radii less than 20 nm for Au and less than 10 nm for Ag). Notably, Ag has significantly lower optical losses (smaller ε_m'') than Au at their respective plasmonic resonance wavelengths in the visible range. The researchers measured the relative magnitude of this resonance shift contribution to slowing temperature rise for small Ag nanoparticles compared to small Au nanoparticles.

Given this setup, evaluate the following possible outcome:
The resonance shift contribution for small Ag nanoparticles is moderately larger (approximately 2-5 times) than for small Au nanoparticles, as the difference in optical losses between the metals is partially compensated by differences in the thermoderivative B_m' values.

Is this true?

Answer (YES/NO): NO